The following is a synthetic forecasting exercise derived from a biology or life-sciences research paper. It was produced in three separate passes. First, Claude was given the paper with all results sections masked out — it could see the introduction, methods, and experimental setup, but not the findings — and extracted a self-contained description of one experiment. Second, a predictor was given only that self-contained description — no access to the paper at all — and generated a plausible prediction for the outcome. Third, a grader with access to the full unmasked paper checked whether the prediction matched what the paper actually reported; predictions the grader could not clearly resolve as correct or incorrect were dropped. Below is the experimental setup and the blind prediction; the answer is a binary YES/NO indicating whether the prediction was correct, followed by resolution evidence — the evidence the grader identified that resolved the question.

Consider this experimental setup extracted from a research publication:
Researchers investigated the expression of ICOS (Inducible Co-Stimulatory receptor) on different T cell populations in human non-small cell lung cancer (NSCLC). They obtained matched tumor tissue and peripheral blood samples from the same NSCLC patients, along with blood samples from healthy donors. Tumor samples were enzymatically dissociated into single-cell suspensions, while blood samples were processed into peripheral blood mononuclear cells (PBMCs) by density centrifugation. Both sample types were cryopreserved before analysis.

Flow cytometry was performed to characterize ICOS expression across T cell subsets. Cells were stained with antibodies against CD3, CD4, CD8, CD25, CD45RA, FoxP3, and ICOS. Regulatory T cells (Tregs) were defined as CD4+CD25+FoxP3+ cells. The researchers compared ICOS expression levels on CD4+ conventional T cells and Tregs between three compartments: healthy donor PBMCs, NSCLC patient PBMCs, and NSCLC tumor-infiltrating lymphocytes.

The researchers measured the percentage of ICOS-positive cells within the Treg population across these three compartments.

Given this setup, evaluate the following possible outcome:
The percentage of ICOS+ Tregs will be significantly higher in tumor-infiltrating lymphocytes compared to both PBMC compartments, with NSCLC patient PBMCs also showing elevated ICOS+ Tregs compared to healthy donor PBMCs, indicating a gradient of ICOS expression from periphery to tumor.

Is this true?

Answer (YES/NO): NO